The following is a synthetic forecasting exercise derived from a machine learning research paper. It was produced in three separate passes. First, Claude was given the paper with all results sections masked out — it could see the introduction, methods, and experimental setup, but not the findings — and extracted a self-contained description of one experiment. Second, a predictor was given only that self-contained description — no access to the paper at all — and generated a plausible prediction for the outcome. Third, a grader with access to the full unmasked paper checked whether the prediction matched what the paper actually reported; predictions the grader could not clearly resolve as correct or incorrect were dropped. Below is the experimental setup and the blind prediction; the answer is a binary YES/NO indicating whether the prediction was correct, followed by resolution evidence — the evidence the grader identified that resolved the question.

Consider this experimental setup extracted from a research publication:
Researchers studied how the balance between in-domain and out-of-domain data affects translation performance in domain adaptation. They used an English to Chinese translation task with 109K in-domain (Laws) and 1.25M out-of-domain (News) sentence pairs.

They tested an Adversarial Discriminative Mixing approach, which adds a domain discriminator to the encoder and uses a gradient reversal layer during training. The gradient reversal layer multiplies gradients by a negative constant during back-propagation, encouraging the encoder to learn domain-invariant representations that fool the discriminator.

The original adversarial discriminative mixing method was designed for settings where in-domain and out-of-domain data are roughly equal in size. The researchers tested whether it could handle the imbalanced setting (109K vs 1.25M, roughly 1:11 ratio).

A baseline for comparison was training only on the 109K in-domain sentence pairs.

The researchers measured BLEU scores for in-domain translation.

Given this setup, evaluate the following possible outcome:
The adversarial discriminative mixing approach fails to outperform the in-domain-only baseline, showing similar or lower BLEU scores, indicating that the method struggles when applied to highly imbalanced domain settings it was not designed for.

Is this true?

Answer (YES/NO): YES